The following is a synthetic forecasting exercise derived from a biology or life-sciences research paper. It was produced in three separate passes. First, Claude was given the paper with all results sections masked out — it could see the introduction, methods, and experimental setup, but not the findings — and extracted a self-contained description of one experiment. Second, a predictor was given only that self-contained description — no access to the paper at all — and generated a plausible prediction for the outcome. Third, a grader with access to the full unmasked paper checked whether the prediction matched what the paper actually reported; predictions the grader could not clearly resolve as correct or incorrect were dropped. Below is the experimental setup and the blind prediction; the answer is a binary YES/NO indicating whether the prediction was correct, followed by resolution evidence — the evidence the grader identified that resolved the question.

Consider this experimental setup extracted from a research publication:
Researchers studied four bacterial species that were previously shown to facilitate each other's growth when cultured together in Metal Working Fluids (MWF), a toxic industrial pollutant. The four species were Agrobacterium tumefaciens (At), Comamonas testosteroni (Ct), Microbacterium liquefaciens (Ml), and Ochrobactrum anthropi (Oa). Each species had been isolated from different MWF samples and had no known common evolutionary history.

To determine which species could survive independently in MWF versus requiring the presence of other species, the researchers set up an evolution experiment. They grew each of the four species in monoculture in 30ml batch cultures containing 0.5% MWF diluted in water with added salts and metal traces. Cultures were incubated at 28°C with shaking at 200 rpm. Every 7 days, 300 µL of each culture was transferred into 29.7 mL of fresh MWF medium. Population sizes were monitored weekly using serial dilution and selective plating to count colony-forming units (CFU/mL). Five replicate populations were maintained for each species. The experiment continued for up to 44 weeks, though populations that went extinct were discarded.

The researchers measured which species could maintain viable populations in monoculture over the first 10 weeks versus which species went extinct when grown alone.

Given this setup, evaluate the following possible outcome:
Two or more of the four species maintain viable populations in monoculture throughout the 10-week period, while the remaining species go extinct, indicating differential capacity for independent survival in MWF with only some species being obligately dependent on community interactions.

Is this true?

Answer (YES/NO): YES